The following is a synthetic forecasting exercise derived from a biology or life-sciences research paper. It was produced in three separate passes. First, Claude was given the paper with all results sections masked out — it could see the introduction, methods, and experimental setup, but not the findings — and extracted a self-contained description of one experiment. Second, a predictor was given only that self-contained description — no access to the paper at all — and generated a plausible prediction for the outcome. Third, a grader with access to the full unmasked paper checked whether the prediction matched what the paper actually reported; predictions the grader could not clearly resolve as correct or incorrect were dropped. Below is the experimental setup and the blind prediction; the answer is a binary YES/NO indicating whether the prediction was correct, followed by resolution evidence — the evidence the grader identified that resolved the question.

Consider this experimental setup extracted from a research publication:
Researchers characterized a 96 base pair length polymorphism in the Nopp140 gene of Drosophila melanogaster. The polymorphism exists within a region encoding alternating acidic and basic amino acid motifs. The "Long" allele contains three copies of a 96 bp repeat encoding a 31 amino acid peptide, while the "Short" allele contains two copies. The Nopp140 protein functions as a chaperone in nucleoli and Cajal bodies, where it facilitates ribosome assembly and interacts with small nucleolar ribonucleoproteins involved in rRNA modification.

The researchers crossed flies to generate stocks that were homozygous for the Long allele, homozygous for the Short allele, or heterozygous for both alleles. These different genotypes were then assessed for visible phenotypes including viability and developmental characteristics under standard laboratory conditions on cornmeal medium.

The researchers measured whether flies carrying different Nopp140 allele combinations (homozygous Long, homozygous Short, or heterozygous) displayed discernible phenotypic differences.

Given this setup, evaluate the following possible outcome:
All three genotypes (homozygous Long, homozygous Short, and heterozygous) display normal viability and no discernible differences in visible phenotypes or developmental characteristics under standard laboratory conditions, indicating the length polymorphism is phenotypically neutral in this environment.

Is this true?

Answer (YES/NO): YES